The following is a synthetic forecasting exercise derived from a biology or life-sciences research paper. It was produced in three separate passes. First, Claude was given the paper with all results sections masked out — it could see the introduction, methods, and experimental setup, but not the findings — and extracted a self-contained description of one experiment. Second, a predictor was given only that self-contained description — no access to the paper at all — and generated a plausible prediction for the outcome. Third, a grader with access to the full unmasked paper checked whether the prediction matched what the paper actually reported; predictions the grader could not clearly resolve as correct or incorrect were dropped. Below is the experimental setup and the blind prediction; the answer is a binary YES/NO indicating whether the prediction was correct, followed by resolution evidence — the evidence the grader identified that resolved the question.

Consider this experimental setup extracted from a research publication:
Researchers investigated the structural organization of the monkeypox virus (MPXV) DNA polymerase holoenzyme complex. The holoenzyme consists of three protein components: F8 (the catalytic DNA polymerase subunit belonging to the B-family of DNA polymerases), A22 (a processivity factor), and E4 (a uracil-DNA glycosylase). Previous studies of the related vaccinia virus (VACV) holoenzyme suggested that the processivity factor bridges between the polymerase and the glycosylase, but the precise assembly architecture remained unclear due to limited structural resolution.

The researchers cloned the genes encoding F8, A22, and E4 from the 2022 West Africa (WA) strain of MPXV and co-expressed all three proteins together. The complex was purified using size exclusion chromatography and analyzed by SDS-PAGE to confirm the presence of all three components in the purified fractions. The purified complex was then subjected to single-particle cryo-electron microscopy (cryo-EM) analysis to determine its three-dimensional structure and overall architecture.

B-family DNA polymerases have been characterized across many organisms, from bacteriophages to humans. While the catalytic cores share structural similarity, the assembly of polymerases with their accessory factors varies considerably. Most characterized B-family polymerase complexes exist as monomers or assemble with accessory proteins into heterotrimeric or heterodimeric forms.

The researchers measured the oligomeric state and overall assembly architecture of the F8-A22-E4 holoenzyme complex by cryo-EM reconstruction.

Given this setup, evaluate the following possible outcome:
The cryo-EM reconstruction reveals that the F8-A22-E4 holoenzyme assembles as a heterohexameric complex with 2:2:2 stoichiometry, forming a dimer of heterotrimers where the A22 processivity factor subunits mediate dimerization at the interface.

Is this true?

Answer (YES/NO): YES